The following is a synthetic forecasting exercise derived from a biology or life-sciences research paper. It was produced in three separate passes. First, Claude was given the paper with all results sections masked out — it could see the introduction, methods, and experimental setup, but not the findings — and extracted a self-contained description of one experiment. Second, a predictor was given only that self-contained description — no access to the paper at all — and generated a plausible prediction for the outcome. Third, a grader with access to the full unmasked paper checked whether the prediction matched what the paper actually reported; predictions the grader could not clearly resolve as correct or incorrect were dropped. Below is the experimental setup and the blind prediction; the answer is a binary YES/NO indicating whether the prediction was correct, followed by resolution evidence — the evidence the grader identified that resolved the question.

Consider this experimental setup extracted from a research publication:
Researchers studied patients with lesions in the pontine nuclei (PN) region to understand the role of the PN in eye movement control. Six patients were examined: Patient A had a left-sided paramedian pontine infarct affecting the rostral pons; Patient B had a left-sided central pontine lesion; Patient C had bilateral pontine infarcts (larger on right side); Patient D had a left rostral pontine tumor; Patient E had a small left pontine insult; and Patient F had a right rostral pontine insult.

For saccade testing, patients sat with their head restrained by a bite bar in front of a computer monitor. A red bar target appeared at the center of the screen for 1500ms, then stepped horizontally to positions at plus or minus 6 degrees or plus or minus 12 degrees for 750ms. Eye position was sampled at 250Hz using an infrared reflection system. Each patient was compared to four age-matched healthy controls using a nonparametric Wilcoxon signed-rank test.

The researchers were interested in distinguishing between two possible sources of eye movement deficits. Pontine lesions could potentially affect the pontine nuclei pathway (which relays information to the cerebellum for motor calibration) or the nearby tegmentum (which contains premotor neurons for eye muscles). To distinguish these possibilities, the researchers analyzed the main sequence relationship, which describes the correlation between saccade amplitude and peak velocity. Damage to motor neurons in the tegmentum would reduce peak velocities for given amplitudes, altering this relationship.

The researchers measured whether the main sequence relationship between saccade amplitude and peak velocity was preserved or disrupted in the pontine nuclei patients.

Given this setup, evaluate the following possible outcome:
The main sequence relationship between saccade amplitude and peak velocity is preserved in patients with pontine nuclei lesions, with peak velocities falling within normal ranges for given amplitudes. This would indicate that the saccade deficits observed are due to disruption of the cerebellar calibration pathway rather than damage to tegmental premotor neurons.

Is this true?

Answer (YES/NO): YES